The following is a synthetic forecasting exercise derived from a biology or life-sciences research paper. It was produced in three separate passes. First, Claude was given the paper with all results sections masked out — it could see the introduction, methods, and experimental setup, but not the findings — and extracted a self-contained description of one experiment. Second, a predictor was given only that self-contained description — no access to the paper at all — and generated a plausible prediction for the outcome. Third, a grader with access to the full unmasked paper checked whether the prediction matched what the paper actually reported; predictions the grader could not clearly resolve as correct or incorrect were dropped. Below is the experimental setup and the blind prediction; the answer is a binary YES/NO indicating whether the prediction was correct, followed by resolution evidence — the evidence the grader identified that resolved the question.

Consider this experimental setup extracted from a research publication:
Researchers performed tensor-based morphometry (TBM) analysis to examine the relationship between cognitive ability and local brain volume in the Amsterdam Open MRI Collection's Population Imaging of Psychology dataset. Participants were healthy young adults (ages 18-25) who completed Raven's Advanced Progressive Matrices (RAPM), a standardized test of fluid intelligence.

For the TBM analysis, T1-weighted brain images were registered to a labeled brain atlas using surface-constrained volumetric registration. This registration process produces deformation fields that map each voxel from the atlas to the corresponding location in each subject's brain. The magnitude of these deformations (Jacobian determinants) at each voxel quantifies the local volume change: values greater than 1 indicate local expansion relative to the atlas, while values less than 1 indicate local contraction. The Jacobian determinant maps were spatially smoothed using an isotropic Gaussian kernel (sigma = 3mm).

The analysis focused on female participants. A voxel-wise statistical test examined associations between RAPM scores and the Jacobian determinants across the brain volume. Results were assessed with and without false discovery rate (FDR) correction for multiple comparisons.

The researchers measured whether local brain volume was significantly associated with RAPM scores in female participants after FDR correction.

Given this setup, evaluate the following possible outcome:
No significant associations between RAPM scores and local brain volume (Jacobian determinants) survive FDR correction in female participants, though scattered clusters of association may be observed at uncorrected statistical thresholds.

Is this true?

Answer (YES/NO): YES